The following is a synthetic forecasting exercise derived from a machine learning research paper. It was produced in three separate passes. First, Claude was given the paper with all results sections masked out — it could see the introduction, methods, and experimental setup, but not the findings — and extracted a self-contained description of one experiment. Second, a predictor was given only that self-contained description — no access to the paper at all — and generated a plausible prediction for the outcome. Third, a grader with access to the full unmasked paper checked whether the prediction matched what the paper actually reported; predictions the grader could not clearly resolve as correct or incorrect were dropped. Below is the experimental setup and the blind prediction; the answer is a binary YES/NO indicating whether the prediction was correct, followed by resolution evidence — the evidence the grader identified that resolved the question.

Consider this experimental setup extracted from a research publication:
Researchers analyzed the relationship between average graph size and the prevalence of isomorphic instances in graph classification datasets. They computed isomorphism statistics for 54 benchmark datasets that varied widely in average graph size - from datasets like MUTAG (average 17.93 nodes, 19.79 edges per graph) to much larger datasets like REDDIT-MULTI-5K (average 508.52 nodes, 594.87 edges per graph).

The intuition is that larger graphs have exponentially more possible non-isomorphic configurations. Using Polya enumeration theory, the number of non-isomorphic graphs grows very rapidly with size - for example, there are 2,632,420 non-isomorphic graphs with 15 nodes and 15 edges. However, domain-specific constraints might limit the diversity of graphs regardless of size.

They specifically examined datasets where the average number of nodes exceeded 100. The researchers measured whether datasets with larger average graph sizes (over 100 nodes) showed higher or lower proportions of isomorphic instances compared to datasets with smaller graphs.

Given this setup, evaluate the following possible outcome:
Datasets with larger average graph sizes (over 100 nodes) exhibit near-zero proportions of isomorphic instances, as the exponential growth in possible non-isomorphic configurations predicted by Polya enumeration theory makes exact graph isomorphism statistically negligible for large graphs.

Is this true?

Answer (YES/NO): YES